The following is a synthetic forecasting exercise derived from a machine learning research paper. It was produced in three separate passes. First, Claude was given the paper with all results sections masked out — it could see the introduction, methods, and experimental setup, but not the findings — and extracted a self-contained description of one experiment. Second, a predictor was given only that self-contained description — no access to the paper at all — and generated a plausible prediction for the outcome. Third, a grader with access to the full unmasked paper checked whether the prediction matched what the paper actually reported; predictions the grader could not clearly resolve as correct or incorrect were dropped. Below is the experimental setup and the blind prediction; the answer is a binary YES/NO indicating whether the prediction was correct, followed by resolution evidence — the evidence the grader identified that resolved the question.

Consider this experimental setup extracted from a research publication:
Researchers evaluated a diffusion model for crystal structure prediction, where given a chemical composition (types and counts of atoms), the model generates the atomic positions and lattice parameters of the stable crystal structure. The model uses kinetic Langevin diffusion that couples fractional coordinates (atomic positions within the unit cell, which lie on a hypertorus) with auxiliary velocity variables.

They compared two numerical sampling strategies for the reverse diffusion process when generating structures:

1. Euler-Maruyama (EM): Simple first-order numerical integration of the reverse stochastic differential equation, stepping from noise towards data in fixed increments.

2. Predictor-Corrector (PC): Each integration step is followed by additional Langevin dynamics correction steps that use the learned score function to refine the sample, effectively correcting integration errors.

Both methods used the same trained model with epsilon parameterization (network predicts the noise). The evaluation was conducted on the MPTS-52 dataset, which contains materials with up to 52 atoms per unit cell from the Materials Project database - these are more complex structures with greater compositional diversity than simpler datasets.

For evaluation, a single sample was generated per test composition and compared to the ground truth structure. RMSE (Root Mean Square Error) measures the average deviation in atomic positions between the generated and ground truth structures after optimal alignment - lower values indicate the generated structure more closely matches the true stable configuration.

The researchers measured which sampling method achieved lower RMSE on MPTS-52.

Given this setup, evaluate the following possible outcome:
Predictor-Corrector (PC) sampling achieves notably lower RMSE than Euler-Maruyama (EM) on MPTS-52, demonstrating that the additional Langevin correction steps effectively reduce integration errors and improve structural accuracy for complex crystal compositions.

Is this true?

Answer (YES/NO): YES